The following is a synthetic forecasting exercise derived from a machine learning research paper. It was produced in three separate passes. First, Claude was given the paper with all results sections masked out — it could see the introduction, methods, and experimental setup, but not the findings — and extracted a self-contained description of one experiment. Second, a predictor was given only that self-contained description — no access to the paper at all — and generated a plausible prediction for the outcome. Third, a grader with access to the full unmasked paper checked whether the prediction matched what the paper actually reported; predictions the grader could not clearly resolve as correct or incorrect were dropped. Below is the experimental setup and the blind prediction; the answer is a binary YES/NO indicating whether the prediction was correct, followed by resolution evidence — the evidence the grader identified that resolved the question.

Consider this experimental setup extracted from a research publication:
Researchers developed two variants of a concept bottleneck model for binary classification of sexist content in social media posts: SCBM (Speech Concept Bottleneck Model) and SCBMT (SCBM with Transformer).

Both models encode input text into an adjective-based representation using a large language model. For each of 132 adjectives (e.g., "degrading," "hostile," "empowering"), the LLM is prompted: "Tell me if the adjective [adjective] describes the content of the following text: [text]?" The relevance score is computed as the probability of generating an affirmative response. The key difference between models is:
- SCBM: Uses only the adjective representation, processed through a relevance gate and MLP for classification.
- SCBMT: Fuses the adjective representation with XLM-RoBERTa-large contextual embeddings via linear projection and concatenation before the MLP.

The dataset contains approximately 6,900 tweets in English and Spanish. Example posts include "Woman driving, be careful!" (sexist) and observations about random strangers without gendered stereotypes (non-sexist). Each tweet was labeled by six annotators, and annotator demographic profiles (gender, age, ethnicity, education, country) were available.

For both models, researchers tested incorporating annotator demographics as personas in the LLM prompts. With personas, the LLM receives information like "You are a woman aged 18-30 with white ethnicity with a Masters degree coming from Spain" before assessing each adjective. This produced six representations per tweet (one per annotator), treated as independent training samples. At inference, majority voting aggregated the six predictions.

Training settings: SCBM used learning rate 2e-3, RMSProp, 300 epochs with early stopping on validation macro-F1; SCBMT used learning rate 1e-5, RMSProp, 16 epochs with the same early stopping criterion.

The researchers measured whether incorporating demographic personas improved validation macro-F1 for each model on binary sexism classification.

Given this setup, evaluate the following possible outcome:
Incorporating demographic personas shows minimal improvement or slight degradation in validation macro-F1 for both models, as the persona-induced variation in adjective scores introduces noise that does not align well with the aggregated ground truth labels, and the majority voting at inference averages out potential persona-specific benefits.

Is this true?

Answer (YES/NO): NO